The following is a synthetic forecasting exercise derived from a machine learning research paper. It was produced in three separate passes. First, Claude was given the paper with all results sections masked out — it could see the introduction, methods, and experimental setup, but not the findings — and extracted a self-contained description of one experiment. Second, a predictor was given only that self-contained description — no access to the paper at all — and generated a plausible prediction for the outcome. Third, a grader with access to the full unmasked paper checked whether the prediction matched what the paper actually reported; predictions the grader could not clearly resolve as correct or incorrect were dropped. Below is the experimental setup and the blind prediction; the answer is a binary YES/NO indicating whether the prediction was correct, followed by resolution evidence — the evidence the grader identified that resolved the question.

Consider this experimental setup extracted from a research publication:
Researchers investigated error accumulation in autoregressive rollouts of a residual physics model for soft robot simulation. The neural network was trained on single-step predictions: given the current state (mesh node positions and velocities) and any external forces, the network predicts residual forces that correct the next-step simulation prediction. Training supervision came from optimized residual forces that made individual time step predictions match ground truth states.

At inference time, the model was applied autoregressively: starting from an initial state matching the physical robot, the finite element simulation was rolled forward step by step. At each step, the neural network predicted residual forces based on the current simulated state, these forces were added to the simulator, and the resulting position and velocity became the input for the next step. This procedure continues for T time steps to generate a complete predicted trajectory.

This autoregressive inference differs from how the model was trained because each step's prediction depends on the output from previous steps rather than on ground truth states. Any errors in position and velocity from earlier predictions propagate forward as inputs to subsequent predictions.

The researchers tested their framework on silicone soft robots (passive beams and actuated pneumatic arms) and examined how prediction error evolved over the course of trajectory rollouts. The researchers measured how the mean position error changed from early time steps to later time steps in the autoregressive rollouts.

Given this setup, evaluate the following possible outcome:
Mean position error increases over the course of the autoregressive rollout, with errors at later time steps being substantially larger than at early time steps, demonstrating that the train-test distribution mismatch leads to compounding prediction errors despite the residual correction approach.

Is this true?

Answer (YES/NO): NO